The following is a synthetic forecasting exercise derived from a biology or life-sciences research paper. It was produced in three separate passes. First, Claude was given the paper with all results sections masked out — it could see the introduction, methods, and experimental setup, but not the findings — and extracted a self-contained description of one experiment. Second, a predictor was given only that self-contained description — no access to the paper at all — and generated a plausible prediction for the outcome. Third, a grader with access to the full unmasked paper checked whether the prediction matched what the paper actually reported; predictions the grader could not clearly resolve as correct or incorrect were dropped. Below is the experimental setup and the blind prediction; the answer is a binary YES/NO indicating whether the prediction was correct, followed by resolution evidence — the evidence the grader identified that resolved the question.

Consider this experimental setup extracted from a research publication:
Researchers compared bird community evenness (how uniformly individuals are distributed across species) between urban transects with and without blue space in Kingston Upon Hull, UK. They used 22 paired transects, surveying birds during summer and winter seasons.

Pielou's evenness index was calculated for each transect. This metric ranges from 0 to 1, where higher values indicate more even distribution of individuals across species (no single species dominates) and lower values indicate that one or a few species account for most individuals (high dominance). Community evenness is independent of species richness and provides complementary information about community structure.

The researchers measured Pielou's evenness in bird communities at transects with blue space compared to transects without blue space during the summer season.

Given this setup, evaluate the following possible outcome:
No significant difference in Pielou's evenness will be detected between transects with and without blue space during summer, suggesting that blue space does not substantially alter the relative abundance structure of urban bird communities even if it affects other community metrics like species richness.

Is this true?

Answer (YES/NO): YES